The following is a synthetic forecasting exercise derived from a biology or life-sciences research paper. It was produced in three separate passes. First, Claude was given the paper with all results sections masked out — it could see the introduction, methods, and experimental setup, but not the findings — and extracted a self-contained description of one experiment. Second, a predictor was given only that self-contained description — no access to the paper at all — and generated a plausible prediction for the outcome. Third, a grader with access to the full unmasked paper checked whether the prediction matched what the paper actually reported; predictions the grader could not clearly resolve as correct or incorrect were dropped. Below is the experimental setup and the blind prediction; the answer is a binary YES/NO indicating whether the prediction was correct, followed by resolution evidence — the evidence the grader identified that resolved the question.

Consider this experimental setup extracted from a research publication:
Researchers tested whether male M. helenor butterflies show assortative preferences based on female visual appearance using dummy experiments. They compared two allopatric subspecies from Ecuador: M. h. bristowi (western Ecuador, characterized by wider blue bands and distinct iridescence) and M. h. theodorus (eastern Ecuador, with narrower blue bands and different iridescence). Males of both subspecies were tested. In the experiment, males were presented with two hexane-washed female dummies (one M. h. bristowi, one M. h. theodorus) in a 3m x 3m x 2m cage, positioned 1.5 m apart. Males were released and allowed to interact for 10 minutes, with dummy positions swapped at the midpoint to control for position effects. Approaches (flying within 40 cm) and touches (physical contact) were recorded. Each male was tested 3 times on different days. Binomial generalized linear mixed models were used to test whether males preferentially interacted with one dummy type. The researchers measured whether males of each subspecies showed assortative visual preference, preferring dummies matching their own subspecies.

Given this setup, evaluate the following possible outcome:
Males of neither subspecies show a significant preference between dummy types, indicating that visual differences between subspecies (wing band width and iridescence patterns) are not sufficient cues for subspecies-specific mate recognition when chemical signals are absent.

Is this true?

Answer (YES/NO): NO